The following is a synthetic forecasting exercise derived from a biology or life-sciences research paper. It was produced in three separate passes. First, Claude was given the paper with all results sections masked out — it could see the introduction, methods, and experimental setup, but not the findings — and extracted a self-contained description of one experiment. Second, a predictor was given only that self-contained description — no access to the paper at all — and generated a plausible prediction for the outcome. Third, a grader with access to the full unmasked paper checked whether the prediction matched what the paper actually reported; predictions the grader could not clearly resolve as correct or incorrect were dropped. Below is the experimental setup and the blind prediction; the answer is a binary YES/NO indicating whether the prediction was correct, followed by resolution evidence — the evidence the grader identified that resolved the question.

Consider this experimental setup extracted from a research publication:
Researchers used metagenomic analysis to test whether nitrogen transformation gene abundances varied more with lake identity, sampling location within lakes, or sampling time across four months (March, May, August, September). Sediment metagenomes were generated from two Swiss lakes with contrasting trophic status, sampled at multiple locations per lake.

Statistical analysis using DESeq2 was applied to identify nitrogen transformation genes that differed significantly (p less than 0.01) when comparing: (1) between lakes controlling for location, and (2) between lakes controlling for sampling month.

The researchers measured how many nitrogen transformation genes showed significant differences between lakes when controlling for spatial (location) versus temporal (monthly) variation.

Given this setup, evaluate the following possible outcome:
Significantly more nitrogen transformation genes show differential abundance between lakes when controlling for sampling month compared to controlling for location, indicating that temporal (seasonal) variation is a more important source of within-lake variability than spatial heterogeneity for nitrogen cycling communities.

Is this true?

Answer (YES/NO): NO